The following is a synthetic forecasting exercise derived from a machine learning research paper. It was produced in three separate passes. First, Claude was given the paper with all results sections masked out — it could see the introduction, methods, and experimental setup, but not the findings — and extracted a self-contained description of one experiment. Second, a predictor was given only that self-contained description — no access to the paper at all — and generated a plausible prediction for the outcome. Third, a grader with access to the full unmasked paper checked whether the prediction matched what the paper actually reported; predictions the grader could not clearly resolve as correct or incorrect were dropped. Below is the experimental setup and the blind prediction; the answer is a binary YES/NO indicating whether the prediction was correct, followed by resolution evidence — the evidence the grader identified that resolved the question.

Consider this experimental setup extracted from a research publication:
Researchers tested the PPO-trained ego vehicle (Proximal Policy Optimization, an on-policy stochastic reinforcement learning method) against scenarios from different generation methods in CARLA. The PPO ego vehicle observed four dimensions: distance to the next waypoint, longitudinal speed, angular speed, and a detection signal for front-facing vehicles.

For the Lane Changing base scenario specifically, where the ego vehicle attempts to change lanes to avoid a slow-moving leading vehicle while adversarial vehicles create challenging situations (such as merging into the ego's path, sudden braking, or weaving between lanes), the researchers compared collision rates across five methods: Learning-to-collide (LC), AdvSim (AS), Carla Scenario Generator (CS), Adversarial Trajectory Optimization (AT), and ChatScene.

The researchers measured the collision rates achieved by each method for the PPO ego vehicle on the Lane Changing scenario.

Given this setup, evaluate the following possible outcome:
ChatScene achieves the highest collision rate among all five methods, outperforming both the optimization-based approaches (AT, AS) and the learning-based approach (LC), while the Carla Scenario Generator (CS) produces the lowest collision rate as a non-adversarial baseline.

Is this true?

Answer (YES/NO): NO